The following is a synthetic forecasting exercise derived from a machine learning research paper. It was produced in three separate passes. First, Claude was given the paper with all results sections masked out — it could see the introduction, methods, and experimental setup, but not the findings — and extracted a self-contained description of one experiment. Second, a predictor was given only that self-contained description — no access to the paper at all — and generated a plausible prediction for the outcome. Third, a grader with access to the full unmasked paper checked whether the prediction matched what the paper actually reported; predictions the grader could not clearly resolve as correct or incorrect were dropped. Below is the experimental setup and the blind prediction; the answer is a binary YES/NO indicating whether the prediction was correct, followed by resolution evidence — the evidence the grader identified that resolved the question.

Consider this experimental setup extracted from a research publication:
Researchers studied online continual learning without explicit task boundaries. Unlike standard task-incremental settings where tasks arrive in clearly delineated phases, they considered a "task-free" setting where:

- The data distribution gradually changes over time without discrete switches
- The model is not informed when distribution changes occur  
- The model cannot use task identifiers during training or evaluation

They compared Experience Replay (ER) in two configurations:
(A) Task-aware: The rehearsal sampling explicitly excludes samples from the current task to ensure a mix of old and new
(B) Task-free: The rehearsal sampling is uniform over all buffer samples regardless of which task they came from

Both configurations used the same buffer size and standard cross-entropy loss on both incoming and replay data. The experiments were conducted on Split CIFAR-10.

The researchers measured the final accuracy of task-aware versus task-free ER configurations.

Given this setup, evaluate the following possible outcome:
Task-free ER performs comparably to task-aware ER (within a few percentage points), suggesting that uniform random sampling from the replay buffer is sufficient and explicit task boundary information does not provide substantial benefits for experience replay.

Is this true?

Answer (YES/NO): YES